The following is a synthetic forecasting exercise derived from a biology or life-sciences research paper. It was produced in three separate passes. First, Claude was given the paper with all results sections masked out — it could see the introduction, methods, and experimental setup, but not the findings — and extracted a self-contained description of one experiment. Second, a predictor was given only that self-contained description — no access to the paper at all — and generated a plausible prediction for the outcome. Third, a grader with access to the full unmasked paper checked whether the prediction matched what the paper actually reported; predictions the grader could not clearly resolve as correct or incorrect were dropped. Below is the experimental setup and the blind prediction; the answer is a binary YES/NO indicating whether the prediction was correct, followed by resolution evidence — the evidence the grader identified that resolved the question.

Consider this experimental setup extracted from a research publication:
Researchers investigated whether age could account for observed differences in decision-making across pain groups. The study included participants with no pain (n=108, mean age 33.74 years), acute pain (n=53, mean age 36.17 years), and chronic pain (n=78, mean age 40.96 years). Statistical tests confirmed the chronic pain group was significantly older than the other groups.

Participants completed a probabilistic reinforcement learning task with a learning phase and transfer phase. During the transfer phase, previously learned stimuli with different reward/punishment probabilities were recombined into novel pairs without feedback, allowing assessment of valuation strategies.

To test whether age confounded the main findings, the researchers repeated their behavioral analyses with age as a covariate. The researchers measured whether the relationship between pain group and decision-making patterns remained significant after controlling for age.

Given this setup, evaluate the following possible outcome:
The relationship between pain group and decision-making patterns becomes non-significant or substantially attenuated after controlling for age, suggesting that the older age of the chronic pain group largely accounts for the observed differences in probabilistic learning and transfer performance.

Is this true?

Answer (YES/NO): NO